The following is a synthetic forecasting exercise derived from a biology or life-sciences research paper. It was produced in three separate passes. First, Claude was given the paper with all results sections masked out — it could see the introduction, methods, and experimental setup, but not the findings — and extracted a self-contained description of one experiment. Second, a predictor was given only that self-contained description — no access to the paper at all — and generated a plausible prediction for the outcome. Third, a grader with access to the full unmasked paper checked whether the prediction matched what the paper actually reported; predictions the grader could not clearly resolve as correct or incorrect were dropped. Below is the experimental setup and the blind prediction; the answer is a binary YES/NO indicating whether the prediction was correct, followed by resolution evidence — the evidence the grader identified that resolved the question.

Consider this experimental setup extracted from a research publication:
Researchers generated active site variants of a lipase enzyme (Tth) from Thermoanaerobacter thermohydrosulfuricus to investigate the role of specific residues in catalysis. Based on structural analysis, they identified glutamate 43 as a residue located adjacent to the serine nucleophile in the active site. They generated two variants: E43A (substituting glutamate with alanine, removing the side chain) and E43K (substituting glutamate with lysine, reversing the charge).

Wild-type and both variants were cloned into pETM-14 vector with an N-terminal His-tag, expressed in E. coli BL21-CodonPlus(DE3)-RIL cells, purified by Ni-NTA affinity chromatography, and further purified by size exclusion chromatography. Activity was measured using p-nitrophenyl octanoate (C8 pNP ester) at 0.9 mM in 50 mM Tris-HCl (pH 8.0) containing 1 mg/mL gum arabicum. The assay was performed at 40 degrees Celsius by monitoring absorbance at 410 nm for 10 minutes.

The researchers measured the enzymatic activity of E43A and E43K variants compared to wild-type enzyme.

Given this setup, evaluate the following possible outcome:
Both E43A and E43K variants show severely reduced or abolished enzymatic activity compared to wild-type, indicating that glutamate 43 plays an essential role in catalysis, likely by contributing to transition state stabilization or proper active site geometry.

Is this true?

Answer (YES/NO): NO